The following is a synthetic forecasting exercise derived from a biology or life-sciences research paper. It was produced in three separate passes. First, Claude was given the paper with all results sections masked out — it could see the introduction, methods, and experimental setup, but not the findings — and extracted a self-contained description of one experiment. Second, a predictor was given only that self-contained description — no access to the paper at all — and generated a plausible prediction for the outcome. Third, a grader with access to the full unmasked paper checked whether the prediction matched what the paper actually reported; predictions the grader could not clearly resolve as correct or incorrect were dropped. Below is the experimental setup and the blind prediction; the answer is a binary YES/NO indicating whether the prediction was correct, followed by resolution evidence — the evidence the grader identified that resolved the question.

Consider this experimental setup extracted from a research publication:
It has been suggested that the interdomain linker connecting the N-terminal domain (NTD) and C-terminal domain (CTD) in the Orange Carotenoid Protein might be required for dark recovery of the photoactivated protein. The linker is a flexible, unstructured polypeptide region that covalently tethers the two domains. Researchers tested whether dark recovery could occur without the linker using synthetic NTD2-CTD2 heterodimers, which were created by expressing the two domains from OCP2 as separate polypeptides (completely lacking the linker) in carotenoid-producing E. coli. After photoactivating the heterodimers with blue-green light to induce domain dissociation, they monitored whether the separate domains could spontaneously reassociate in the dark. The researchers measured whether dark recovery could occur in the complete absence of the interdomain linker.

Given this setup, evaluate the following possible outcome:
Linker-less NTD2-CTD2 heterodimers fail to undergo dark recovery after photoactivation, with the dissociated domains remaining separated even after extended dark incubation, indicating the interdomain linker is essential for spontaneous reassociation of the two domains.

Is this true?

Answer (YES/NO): NO